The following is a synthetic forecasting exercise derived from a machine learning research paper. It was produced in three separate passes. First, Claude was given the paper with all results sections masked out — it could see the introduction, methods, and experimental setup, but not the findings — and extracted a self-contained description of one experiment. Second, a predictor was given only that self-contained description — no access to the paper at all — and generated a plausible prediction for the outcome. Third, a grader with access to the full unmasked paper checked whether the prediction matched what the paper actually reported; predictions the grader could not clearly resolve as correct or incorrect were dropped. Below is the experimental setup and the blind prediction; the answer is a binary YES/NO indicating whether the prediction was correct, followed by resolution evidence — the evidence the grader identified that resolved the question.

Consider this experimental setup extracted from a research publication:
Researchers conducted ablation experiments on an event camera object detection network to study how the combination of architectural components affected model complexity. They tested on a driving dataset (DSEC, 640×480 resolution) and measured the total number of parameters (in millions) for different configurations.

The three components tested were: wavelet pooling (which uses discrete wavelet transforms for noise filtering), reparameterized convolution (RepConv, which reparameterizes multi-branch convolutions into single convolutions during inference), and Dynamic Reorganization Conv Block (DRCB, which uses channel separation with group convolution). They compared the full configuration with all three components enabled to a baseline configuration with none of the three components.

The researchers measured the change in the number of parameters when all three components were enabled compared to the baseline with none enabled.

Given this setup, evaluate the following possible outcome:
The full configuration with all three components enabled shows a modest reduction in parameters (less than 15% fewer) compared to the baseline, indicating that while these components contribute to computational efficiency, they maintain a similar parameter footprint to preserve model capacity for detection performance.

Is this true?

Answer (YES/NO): NO